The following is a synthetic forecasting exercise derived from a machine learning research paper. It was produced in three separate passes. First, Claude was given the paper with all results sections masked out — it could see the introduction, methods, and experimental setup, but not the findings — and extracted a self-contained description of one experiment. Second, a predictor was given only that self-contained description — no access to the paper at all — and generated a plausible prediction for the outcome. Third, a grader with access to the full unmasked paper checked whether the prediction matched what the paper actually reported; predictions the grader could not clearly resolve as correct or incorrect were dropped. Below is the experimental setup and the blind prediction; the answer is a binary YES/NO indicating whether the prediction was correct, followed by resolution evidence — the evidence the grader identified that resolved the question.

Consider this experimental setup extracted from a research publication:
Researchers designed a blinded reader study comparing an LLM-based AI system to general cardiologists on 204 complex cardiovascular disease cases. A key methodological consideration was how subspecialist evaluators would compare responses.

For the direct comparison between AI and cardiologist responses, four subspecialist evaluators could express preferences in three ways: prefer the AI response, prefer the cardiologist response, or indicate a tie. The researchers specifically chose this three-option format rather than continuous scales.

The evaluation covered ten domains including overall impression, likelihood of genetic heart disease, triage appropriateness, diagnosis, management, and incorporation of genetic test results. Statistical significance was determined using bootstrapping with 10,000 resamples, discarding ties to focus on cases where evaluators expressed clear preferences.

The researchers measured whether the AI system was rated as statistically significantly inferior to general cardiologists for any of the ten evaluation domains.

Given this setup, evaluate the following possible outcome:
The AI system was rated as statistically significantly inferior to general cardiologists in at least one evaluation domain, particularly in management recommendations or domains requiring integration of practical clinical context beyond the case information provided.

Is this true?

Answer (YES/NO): NO